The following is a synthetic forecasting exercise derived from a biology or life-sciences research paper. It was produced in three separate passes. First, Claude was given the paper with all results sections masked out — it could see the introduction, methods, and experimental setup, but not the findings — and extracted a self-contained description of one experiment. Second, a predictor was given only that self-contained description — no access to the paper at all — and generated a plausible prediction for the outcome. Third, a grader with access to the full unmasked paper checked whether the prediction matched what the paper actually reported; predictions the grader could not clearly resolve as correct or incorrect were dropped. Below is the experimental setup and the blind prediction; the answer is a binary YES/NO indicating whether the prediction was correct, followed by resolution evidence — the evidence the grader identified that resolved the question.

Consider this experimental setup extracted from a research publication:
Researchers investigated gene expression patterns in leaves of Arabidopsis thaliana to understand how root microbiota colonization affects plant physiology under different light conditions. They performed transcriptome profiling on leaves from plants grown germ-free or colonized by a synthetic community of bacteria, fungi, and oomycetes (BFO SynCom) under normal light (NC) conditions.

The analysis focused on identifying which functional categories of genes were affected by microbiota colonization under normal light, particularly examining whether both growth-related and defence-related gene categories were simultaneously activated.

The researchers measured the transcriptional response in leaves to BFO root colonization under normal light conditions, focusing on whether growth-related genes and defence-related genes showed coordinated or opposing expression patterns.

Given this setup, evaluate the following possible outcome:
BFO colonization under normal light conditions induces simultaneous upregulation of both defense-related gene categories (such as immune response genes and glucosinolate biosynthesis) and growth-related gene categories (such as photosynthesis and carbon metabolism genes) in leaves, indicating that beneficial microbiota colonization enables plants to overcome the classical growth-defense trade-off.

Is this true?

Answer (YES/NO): NO